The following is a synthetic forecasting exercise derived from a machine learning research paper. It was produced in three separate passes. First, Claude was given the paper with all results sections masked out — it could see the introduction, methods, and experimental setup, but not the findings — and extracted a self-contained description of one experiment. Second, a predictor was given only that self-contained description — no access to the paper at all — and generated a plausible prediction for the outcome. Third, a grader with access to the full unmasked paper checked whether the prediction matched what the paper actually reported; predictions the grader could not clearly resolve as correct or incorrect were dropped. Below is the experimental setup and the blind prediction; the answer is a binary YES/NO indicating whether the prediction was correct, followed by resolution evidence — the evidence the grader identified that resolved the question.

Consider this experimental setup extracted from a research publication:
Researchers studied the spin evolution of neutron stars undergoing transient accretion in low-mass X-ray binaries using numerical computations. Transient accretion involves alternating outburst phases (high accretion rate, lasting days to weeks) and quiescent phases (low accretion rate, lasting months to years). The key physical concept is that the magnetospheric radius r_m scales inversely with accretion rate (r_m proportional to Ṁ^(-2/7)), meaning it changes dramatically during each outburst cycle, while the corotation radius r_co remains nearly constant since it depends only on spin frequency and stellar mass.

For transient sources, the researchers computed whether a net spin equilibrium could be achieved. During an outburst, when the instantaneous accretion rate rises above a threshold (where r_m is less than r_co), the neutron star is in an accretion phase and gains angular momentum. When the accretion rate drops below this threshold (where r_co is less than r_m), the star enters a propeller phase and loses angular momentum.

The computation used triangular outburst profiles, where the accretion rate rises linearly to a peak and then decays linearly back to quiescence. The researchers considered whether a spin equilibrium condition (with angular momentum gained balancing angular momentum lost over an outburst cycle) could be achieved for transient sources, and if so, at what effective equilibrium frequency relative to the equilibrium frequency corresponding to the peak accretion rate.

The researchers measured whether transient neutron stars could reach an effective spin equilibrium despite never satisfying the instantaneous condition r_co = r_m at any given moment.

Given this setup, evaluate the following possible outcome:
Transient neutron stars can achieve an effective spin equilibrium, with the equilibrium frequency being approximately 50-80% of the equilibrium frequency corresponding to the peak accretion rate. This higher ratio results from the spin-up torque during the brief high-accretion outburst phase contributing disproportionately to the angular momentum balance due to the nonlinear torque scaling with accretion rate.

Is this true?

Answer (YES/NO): NO